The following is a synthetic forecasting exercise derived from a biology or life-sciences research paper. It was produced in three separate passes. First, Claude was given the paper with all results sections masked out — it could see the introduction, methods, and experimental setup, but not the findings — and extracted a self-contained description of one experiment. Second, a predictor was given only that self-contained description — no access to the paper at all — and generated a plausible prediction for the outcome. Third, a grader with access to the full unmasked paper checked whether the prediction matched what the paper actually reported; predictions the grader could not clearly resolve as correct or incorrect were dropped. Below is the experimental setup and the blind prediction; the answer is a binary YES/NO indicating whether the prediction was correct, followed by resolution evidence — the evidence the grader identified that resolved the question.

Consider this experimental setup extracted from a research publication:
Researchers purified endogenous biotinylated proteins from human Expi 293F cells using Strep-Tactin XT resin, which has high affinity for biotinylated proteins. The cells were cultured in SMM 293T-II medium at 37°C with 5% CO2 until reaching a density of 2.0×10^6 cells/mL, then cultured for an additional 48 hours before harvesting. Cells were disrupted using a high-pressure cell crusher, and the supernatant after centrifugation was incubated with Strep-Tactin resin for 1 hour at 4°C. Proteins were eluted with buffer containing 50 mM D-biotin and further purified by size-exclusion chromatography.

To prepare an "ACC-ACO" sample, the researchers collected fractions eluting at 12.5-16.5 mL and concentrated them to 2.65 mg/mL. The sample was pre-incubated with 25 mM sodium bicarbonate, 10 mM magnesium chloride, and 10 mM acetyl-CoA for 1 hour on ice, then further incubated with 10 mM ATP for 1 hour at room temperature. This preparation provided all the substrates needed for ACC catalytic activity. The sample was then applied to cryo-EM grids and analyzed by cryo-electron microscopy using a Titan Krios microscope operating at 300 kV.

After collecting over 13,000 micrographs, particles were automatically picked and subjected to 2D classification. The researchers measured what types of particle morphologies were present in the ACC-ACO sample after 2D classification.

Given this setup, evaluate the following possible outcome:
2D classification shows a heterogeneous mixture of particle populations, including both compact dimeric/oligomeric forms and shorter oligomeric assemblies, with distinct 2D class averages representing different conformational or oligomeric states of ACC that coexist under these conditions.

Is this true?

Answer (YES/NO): NO